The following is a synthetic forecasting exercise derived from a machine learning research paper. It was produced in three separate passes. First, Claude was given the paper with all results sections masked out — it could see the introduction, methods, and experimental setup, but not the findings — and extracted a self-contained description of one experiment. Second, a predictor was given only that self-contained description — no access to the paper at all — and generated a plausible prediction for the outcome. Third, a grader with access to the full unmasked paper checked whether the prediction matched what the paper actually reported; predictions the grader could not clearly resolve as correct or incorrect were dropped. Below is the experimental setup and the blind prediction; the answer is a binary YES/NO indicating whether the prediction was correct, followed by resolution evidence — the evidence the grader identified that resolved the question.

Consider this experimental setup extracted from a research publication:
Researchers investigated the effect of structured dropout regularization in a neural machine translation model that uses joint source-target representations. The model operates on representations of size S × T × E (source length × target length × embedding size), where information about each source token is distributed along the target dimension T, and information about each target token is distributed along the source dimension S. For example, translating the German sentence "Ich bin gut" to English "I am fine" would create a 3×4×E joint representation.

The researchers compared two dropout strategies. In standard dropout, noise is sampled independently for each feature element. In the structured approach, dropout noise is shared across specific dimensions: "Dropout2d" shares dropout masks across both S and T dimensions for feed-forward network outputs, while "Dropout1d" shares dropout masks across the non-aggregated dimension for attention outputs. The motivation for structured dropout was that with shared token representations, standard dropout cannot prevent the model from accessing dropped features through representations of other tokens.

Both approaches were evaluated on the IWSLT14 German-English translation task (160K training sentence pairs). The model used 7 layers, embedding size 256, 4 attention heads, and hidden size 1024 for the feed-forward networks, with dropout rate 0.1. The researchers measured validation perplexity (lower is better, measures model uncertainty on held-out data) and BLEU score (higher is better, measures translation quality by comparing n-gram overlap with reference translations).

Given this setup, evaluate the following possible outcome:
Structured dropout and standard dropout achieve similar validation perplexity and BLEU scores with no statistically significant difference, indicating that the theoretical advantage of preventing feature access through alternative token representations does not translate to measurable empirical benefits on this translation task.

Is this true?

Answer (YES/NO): NO